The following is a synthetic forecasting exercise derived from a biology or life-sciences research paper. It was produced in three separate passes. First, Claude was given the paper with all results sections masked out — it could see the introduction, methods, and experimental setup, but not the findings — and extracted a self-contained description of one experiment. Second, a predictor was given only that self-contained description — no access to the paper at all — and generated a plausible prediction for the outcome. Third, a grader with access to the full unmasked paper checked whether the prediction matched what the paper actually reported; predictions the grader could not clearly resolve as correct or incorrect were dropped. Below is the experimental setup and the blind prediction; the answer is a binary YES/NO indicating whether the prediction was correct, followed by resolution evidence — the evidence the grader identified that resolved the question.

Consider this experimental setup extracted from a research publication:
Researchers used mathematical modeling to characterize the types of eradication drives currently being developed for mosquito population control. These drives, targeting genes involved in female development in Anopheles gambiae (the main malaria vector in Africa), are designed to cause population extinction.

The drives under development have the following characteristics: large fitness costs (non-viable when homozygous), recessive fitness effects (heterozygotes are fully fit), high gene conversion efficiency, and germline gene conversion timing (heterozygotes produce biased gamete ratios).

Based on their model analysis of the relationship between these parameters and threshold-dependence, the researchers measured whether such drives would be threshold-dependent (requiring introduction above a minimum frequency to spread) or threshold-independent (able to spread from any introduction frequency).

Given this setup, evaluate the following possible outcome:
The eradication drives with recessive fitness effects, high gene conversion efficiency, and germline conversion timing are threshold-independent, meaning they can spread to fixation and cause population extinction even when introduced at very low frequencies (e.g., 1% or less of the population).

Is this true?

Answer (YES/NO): YES